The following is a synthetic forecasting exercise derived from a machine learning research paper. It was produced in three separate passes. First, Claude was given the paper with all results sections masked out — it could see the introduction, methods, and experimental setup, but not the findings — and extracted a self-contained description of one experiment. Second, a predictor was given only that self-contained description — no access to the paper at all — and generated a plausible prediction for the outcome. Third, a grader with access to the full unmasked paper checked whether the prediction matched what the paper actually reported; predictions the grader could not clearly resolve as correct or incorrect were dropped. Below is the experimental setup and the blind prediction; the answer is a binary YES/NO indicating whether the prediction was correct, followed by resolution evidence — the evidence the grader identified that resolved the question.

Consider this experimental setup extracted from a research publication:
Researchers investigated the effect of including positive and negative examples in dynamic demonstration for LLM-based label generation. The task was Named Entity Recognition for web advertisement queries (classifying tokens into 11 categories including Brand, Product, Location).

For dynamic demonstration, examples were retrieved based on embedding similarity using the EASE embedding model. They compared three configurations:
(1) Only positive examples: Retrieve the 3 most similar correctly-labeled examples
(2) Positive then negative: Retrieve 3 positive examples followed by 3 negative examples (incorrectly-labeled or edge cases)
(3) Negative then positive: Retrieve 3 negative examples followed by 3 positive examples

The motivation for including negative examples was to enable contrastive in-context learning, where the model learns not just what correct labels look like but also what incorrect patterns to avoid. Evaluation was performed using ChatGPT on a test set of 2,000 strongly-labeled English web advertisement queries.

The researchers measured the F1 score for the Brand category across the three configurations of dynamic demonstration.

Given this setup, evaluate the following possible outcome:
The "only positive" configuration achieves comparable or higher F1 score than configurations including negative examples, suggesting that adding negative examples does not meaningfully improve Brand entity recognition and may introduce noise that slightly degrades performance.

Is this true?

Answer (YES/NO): NO